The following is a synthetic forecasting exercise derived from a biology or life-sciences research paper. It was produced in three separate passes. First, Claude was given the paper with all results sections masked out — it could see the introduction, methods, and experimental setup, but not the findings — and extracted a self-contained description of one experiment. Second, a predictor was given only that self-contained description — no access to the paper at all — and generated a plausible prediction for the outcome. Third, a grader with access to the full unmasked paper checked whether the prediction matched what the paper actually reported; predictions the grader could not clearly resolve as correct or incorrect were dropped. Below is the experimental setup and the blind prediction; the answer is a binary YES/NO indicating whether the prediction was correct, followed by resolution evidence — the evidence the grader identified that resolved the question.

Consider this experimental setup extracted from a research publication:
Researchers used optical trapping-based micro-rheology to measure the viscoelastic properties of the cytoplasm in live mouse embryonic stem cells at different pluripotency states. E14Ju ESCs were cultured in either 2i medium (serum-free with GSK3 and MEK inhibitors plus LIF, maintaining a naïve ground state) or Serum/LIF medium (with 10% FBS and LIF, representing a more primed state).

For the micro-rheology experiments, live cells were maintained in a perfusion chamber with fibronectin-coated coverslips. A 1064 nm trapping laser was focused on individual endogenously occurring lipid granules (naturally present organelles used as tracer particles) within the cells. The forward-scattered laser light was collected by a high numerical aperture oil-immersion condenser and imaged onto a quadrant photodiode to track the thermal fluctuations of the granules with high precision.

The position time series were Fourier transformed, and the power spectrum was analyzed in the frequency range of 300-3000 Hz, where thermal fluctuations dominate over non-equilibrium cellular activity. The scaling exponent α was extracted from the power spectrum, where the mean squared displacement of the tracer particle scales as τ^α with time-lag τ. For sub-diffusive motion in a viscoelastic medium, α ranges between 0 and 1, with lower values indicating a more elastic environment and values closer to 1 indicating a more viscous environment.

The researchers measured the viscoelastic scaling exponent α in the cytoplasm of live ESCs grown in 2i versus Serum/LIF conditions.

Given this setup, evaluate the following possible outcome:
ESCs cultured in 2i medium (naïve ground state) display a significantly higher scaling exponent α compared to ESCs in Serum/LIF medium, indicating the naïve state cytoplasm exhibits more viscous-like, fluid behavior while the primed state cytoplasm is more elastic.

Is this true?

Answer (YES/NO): YES